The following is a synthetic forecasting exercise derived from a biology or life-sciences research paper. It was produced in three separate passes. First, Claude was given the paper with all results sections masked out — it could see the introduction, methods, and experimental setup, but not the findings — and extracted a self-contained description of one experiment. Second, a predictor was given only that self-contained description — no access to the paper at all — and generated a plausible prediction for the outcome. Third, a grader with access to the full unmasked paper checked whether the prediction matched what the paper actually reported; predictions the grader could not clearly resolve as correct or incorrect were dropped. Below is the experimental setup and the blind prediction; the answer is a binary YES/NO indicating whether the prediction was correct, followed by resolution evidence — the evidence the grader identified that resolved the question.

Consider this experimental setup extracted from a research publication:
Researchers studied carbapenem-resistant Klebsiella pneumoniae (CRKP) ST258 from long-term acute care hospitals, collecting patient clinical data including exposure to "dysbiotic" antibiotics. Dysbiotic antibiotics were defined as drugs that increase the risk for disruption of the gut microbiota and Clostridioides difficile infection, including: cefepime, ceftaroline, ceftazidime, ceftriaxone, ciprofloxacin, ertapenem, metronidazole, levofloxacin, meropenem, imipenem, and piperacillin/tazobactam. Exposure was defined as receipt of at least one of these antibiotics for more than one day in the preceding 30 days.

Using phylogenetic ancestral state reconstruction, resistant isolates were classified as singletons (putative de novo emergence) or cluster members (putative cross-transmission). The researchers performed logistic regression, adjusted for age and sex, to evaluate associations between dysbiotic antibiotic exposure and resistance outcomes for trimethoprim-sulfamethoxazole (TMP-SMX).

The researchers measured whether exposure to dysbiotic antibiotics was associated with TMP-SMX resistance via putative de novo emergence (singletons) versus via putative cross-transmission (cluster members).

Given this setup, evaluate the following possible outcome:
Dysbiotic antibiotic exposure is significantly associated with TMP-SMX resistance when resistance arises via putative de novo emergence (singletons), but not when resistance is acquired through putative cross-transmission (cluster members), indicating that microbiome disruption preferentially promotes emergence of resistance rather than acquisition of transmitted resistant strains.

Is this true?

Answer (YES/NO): NO